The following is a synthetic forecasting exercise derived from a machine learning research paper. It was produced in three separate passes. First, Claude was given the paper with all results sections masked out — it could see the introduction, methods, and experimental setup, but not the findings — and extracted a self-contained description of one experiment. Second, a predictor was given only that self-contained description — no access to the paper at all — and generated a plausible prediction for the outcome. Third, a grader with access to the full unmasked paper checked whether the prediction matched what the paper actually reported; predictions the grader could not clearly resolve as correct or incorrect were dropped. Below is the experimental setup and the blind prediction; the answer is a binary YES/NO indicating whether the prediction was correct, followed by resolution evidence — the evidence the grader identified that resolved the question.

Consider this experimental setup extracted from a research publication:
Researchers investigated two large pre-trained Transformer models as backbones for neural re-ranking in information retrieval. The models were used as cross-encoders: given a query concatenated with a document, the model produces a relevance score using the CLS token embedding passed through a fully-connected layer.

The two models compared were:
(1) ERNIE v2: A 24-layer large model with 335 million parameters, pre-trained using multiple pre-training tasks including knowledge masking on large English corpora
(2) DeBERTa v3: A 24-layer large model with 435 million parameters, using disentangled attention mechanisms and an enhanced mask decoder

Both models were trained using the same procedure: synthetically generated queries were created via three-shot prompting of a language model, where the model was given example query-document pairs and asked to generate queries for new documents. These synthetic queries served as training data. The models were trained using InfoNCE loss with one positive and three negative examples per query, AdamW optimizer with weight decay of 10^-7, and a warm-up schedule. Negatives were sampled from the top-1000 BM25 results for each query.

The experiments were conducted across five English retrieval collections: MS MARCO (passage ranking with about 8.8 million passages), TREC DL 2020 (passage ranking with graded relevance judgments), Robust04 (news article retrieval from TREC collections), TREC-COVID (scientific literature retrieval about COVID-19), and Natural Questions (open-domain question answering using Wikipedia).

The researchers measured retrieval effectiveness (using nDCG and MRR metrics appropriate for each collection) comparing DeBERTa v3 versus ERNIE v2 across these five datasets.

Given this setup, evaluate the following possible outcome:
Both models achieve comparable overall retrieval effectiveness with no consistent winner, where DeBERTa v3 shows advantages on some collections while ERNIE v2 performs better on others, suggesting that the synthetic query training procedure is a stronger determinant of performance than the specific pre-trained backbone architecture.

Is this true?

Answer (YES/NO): NO